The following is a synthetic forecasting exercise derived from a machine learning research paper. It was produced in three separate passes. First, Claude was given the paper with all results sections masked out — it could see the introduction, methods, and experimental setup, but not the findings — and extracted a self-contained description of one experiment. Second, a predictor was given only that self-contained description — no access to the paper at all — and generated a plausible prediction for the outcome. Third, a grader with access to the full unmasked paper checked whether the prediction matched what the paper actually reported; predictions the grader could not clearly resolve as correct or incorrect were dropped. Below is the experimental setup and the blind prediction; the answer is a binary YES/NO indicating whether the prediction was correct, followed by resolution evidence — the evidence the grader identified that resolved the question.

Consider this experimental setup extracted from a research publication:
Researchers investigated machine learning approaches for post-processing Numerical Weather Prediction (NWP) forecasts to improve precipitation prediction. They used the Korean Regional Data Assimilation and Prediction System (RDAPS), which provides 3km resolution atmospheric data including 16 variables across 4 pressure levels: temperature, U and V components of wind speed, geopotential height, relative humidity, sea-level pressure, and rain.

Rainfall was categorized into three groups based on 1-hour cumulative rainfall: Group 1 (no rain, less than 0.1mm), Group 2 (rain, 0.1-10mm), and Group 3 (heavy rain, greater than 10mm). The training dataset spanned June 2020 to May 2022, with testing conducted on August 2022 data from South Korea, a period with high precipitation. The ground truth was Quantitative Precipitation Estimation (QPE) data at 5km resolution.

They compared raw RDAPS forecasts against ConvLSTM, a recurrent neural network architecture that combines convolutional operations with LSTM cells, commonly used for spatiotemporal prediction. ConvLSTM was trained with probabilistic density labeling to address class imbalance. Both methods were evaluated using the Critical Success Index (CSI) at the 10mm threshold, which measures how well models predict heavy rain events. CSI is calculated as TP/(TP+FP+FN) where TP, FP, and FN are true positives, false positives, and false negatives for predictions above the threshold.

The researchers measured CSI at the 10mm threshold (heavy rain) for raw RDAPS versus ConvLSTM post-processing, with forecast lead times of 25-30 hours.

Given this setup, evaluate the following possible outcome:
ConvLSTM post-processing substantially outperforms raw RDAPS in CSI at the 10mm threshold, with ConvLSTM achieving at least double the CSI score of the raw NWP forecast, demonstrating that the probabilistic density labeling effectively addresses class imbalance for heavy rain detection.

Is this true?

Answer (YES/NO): NO